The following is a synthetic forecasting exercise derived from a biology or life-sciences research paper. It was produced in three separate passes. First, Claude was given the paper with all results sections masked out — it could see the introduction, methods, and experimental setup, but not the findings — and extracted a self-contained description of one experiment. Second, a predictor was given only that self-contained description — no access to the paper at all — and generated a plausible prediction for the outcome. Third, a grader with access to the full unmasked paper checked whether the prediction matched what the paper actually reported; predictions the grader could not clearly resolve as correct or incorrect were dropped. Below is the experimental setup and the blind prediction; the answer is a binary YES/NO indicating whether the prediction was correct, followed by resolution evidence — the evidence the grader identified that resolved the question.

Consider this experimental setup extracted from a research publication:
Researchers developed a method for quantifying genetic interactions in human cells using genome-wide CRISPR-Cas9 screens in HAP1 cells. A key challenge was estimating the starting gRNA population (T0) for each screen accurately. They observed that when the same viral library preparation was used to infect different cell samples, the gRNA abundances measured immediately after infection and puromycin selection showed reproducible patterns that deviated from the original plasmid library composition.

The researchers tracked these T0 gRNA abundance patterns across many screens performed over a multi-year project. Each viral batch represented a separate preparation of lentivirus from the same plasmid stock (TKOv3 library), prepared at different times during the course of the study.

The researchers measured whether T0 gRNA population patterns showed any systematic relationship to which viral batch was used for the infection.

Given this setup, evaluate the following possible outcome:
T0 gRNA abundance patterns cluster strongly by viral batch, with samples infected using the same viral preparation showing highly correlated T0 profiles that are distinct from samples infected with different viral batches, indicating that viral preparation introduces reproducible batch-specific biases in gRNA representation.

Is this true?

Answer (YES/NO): YES